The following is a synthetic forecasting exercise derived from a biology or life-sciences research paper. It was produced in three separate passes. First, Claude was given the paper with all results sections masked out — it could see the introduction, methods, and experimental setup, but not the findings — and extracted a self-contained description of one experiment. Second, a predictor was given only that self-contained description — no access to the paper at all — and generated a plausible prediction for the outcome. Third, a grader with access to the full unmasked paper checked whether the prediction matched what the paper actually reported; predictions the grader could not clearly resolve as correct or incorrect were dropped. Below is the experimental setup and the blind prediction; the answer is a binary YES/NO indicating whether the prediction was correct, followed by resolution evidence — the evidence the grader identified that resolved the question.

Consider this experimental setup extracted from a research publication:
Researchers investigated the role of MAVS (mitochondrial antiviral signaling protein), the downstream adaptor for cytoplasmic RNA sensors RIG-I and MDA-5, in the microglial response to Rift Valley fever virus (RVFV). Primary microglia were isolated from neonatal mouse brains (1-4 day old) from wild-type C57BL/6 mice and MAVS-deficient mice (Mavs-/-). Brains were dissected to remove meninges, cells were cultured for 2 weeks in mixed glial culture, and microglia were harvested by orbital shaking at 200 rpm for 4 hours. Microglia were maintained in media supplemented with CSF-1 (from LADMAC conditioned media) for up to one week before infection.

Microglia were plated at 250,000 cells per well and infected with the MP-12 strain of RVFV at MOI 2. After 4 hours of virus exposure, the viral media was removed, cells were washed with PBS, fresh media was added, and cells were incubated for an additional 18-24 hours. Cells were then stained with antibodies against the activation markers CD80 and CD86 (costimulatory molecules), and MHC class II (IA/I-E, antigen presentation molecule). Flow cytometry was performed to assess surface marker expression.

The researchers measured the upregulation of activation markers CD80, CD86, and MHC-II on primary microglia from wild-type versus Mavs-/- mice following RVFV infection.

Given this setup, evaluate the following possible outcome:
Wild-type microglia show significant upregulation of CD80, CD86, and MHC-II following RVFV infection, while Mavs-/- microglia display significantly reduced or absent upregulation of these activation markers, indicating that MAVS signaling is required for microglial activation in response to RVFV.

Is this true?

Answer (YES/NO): YES